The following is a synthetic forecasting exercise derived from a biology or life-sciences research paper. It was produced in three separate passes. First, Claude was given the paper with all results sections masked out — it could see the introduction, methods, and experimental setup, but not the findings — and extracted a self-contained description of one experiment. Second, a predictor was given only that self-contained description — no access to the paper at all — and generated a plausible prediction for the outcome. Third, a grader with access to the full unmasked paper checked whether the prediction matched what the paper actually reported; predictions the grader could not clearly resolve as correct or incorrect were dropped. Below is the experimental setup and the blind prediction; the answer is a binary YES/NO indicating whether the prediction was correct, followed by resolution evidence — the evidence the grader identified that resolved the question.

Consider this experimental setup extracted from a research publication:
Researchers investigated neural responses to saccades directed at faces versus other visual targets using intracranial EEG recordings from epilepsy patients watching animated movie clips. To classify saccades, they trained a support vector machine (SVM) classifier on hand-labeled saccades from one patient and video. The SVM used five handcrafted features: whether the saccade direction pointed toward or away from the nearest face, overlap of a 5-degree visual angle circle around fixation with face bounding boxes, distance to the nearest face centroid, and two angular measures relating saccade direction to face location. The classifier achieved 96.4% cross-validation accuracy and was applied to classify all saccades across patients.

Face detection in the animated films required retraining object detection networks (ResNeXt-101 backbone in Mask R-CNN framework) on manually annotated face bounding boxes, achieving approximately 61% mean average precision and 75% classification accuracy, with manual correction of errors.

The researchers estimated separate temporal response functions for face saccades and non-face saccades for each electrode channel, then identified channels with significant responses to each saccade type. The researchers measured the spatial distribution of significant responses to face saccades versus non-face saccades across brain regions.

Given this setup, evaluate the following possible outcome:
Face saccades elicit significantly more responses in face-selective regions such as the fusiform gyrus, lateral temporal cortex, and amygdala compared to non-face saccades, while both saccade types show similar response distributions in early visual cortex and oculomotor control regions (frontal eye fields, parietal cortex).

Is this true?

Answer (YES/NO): NO